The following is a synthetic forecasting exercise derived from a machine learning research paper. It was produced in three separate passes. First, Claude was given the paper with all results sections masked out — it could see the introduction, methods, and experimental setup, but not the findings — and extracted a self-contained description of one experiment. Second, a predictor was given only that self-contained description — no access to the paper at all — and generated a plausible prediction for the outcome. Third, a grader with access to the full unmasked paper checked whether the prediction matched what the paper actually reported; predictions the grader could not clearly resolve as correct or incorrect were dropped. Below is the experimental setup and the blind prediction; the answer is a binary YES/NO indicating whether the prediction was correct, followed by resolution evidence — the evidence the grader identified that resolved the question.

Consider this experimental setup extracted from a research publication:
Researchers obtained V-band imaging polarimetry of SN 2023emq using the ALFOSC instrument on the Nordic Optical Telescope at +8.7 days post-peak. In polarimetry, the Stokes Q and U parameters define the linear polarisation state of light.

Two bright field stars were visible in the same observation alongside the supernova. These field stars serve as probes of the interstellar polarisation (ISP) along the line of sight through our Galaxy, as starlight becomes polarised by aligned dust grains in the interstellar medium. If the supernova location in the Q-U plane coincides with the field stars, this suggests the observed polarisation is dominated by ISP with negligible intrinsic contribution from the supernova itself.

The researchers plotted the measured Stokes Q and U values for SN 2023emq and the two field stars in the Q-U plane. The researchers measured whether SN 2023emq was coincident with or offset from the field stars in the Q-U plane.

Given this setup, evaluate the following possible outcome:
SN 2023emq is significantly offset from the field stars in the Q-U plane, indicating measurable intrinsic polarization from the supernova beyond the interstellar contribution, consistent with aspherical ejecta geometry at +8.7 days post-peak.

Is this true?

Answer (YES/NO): NO